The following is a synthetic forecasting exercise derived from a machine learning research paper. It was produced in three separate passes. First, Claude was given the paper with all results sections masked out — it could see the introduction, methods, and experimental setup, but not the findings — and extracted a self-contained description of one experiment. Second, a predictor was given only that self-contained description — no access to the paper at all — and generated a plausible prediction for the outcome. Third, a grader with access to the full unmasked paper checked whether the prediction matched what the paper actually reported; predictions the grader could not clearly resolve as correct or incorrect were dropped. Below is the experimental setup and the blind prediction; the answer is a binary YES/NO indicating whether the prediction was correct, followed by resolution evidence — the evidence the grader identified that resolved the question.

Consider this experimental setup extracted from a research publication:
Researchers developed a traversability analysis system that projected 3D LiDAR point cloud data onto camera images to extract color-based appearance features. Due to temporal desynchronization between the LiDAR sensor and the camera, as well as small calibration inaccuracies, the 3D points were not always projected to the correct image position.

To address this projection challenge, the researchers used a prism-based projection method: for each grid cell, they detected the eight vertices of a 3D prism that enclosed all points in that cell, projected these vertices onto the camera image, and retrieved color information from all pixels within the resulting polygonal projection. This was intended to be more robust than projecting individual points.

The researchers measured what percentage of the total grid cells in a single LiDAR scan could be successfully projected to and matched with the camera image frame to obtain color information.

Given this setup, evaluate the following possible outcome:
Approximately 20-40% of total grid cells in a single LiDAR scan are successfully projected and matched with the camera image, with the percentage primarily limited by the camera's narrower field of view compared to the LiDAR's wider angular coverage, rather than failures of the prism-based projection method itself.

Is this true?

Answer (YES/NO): NO